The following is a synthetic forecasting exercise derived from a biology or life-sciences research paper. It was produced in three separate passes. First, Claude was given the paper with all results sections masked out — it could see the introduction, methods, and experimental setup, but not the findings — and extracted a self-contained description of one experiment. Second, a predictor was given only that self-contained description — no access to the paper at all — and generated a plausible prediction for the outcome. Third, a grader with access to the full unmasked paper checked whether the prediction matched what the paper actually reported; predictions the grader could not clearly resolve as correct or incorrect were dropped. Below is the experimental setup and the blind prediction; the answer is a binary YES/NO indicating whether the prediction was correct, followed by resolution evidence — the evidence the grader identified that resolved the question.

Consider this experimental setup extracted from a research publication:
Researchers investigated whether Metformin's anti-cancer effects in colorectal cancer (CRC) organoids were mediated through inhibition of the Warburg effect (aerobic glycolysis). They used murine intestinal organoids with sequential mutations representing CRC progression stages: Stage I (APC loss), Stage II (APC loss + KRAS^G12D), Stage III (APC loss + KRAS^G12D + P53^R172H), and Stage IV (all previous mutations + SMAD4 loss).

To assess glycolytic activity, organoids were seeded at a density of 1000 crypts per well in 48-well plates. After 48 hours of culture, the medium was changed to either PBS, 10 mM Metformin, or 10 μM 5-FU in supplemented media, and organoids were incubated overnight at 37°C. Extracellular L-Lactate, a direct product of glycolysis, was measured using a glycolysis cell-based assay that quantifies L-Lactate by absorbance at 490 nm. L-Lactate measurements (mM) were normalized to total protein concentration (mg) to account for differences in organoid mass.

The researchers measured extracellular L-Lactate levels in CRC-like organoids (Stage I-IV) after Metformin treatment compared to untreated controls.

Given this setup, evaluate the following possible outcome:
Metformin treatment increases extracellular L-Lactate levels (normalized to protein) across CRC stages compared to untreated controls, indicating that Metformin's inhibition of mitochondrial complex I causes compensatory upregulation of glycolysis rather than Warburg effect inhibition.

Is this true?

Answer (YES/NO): YES